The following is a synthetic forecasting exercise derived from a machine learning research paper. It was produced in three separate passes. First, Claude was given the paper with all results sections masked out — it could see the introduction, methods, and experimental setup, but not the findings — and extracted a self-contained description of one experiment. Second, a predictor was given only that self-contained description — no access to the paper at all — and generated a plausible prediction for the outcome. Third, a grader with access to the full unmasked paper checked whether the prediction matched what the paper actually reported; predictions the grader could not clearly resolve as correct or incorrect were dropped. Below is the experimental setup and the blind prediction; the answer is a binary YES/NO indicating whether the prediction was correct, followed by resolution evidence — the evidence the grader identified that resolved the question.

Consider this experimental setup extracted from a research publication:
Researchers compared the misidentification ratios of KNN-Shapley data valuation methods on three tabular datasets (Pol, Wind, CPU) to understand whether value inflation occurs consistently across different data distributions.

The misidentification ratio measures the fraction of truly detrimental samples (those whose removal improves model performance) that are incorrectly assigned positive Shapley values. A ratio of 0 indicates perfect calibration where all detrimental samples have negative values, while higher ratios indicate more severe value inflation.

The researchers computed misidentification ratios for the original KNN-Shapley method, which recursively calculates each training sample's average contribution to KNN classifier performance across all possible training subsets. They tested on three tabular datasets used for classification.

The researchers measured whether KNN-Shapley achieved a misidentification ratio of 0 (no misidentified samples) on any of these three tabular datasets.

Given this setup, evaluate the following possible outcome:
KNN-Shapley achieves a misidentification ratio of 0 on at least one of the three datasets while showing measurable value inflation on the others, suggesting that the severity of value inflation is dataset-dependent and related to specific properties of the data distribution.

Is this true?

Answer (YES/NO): NO